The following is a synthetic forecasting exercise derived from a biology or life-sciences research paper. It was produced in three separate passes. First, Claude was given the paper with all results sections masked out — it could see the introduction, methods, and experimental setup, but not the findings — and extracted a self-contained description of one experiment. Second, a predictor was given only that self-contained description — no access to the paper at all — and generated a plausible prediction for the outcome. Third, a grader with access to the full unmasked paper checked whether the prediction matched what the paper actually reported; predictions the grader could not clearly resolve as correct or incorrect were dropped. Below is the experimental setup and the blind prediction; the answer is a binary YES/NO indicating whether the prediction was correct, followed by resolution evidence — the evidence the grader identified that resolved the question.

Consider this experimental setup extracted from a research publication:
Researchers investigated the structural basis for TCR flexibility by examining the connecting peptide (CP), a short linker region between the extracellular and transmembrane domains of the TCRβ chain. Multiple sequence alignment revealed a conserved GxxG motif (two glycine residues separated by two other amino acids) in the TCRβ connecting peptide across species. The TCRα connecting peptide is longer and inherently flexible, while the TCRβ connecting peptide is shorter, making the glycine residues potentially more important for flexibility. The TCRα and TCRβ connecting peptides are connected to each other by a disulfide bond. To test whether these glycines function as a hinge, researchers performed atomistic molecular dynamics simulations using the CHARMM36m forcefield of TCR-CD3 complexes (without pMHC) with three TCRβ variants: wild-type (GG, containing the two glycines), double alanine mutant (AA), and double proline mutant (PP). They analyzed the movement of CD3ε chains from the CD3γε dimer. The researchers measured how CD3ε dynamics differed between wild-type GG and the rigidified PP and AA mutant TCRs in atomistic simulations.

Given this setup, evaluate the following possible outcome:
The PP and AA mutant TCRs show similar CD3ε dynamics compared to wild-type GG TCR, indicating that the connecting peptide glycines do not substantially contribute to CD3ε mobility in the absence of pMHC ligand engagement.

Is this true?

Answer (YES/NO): NO